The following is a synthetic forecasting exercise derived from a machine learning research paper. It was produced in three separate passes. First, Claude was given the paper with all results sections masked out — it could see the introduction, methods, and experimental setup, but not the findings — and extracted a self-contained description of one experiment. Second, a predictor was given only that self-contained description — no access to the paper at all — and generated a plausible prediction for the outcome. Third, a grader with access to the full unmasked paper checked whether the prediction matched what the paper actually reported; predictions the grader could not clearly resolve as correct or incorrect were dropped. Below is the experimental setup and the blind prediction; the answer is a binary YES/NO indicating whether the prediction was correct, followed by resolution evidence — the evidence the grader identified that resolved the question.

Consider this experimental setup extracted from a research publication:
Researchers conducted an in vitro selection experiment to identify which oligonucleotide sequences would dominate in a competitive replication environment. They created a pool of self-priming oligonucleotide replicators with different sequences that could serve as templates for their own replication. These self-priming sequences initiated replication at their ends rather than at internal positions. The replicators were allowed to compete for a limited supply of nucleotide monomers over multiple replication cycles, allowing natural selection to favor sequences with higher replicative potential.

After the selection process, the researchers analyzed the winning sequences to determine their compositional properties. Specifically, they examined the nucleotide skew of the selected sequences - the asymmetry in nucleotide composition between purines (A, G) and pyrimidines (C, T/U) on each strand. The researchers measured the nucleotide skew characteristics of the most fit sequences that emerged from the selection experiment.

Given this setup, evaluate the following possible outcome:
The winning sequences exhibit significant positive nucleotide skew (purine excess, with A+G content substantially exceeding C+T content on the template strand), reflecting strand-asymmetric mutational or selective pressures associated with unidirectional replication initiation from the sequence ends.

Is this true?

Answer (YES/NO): NO